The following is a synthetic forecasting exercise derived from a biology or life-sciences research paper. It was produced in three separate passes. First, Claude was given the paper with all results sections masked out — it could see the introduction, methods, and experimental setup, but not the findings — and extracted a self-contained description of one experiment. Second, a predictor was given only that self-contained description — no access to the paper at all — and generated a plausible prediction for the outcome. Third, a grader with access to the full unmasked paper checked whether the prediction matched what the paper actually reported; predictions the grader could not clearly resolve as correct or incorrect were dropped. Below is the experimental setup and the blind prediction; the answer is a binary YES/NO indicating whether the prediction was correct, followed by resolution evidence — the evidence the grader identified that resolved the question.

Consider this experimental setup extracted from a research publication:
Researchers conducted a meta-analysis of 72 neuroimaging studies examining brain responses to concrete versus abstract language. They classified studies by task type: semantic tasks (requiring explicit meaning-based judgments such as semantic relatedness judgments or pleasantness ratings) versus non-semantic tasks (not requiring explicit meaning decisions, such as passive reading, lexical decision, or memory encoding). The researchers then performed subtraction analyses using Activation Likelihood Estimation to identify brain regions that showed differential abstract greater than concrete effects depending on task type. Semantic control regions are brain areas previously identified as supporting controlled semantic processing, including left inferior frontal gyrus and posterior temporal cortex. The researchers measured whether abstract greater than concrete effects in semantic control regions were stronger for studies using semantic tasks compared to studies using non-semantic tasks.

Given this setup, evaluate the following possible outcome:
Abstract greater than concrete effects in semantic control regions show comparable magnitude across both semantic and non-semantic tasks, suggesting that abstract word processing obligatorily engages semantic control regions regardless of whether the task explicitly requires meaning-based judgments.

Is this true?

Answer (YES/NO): NO